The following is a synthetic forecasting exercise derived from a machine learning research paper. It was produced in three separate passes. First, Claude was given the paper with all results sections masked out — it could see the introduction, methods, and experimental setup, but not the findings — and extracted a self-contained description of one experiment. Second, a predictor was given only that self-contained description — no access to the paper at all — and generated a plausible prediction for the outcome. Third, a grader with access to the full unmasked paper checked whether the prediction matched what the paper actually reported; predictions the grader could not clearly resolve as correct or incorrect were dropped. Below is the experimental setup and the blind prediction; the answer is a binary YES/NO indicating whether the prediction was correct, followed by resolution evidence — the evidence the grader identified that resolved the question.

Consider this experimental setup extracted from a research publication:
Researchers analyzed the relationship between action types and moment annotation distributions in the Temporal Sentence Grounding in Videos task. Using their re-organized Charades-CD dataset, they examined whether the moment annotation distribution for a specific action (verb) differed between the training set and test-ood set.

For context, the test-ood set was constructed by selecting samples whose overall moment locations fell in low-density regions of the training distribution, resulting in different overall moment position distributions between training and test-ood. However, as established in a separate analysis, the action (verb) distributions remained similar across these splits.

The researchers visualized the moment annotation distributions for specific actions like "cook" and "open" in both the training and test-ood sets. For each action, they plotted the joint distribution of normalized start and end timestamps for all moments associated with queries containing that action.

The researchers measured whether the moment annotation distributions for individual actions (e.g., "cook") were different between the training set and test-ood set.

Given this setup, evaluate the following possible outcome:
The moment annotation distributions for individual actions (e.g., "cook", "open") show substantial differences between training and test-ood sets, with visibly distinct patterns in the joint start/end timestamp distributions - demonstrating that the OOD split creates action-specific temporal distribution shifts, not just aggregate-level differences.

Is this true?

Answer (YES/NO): YES